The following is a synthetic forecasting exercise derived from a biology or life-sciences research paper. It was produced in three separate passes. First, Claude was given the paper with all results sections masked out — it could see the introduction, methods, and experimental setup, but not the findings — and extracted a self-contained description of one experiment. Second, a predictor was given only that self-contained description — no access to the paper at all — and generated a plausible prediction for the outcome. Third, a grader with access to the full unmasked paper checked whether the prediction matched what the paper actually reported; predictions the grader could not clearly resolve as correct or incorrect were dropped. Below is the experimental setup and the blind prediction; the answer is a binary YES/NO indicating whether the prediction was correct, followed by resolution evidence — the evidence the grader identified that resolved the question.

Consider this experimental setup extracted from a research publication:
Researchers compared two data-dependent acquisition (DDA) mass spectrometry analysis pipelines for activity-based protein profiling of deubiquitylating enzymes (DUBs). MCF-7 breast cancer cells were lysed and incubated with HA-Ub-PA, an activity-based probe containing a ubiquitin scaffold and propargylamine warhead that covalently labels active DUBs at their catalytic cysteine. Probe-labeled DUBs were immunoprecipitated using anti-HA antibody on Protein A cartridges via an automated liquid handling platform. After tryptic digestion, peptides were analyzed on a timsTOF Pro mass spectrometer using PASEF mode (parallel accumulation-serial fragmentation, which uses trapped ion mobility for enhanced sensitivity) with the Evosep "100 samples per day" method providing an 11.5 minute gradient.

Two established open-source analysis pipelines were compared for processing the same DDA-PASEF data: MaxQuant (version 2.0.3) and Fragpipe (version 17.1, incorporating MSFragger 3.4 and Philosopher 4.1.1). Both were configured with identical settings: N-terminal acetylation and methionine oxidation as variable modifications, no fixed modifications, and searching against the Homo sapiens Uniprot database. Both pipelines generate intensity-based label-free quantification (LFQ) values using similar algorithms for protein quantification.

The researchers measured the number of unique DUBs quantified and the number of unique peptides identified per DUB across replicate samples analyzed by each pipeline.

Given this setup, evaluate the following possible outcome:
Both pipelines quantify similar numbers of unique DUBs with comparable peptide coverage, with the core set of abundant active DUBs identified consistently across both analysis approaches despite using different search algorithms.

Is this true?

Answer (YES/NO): NO